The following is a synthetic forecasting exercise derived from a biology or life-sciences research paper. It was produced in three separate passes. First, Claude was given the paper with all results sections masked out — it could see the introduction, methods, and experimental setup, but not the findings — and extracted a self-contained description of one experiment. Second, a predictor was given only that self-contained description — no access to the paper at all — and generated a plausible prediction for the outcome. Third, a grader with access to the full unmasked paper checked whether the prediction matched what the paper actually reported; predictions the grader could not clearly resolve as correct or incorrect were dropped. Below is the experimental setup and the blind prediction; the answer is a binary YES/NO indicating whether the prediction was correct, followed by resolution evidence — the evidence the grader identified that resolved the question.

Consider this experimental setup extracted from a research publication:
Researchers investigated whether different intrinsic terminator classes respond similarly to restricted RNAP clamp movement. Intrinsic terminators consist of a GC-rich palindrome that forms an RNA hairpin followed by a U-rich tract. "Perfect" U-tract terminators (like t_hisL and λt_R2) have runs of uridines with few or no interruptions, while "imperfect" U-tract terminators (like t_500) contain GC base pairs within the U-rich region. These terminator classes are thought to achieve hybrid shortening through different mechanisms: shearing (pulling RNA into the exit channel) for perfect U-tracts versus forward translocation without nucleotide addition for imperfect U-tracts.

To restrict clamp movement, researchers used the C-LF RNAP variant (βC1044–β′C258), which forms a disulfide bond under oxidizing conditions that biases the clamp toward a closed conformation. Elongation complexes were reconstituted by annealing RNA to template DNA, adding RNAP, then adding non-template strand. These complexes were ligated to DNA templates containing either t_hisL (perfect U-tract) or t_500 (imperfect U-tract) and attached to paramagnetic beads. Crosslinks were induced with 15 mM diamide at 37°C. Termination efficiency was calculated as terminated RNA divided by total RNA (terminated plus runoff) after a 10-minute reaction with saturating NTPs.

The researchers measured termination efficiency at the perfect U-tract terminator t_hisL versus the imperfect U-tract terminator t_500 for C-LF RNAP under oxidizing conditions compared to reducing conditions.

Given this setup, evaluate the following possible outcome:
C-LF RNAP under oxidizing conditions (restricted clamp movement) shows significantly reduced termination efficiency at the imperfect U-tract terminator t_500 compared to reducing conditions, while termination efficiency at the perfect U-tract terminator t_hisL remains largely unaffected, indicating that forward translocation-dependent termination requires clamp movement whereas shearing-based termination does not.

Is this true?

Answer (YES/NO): NO